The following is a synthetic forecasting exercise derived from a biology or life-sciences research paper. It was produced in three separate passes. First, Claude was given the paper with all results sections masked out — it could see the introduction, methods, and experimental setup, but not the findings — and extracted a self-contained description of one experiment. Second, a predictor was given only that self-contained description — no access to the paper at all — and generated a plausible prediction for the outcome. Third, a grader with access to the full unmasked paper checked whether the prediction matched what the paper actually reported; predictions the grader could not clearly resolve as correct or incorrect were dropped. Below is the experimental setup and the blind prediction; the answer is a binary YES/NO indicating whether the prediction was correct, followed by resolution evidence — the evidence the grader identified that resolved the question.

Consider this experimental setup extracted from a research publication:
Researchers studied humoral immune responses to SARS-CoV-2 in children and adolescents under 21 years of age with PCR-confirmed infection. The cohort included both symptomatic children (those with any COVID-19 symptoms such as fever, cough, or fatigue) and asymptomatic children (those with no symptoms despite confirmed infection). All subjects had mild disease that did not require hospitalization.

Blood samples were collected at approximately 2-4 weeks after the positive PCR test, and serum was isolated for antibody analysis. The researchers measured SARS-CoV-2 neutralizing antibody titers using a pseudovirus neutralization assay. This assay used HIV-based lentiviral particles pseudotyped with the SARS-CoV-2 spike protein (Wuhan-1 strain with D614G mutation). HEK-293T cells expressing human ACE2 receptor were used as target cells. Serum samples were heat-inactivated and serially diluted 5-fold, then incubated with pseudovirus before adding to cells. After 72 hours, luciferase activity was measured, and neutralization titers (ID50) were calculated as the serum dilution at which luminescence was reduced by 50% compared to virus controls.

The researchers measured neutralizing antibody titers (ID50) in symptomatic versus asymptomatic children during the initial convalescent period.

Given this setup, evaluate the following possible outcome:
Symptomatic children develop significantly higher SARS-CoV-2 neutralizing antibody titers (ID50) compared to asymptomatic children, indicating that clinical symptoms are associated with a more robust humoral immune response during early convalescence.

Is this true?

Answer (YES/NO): NO